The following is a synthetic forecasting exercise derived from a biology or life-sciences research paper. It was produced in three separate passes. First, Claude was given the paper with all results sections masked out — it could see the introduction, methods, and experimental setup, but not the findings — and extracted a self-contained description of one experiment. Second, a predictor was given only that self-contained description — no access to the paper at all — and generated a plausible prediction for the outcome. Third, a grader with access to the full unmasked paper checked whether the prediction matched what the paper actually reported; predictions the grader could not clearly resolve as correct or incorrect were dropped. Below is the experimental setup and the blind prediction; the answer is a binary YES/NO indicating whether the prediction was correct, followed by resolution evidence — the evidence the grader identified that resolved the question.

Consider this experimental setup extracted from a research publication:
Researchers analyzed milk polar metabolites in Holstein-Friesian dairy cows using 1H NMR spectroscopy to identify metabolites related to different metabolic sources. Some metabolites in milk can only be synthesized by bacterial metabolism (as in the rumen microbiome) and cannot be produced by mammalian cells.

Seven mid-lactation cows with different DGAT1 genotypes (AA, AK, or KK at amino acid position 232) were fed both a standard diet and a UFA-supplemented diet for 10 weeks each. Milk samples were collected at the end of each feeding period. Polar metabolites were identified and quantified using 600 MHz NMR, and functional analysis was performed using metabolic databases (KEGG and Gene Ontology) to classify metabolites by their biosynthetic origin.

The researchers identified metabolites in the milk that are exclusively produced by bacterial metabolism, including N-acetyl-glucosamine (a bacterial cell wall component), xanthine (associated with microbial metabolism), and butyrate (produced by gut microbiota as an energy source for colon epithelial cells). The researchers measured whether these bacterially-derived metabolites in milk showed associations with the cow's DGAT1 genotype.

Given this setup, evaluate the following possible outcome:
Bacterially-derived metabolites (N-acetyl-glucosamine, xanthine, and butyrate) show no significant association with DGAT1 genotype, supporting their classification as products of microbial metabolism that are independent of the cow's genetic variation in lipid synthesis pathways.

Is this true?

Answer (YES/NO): NO